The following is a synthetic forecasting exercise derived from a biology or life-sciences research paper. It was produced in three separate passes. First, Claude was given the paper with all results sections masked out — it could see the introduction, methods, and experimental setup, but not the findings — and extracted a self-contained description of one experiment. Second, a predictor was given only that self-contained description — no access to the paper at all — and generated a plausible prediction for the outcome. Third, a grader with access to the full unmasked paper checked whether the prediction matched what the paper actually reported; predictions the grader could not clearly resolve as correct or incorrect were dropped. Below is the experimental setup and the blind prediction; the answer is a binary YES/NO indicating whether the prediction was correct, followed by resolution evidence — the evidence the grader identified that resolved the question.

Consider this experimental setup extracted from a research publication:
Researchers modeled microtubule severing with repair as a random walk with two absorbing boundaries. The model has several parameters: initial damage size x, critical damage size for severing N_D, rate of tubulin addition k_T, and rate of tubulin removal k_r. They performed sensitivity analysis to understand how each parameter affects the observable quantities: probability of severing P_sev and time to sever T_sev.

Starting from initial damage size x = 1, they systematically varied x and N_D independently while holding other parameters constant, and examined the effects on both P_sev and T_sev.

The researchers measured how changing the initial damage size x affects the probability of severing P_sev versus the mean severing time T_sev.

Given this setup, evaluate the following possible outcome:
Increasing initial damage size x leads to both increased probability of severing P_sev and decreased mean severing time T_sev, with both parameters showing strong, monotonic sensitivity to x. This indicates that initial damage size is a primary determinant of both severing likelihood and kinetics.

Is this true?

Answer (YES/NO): NO